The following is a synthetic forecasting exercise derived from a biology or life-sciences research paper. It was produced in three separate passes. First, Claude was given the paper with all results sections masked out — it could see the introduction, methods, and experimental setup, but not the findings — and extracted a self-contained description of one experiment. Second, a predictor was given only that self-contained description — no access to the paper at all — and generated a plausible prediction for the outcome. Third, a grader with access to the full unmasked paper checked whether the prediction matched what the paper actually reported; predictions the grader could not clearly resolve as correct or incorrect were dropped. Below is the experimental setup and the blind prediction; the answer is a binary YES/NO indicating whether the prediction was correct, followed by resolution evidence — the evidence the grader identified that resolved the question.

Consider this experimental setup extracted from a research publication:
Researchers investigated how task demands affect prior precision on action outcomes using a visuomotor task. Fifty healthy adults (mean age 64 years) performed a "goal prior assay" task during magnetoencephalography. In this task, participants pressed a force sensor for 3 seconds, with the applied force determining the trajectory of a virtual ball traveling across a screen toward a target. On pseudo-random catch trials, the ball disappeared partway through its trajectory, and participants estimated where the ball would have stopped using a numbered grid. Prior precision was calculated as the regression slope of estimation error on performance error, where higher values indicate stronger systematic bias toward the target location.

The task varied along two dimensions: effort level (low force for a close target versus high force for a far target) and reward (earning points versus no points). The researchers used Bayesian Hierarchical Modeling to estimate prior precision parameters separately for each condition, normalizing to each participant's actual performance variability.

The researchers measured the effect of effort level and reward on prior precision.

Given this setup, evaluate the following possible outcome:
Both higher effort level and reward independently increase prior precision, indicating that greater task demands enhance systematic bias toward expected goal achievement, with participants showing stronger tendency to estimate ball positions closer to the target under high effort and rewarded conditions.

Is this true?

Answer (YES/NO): NO